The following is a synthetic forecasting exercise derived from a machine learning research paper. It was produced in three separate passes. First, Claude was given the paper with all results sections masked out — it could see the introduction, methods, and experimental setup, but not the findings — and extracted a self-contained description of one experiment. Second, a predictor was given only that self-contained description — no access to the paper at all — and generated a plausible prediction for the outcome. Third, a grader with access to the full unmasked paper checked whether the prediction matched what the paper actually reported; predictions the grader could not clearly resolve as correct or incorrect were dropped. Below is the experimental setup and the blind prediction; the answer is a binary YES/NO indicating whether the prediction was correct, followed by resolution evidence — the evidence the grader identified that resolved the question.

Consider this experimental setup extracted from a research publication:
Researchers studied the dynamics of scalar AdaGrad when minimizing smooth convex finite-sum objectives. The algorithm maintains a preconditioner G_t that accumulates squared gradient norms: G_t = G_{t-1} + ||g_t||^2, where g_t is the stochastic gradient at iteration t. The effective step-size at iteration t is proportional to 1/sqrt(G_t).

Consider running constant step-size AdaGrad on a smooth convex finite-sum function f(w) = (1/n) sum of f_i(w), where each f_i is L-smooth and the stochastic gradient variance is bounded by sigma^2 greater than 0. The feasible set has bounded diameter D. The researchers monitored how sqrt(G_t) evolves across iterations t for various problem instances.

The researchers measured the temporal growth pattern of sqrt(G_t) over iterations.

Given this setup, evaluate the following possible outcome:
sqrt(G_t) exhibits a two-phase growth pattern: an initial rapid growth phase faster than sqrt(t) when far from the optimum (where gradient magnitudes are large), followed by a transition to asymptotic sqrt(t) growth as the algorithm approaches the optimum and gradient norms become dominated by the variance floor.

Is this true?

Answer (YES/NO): NO